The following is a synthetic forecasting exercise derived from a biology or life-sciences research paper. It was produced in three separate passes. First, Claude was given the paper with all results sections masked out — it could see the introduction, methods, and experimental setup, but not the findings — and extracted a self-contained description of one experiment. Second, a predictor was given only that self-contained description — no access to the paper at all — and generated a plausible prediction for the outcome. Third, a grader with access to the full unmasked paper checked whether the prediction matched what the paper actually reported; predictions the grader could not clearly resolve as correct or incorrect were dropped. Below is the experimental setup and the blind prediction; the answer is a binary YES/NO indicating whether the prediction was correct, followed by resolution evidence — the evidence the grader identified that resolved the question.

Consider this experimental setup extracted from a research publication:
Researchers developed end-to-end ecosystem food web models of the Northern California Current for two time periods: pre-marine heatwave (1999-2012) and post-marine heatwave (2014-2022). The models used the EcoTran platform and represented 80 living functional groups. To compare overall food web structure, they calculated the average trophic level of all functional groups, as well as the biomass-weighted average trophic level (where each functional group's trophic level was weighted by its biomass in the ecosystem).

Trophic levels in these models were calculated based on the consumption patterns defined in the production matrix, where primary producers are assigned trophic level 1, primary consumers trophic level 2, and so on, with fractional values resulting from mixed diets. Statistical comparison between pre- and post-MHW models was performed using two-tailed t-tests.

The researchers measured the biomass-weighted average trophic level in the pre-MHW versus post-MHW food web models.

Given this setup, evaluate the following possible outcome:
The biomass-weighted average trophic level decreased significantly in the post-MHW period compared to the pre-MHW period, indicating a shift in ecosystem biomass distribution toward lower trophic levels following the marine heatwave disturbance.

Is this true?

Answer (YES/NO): NO